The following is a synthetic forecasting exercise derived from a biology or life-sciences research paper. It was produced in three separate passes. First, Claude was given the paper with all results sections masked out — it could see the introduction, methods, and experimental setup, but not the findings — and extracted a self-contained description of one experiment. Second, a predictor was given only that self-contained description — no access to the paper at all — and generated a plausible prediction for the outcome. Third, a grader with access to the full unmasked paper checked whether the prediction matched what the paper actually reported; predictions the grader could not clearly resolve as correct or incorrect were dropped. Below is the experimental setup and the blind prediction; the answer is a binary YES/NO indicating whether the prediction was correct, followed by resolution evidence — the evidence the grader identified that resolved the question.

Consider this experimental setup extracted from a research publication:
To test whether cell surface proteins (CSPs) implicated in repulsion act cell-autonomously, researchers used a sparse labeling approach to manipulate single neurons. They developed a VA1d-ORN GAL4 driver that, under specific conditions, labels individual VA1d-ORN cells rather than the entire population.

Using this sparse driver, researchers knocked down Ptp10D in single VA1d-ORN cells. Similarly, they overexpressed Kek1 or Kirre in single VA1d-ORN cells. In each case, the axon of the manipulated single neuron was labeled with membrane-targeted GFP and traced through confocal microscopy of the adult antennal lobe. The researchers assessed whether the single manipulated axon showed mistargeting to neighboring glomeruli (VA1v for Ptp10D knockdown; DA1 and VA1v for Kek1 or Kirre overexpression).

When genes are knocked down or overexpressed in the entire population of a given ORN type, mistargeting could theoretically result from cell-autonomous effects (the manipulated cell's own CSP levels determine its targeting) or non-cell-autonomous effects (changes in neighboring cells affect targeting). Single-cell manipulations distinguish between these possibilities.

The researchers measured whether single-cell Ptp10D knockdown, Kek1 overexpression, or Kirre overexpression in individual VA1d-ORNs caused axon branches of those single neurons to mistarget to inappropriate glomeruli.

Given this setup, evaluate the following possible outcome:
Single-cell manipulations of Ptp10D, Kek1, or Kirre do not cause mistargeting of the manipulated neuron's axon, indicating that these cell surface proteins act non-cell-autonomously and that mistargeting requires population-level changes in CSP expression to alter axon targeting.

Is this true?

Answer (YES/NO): NO